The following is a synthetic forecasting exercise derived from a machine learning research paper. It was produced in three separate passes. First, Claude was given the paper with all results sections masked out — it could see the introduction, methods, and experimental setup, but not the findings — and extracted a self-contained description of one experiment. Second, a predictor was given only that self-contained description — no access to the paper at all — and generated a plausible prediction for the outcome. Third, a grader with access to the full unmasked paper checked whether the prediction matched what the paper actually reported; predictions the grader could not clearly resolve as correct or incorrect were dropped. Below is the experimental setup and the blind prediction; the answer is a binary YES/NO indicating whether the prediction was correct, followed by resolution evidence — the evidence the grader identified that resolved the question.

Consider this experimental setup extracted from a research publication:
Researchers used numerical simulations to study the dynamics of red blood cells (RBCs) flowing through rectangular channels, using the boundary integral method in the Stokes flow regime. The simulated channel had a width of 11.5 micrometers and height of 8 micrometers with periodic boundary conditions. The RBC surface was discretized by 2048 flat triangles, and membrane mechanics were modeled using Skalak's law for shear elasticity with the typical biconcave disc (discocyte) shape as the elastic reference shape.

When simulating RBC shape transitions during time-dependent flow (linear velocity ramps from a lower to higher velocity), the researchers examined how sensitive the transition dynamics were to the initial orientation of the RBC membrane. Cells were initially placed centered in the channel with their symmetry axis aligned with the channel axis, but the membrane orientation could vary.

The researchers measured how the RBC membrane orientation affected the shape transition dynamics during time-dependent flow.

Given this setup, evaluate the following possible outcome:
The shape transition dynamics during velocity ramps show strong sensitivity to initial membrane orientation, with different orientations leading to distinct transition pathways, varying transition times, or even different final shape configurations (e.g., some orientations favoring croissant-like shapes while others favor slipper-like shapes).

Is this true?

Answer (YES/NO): YES